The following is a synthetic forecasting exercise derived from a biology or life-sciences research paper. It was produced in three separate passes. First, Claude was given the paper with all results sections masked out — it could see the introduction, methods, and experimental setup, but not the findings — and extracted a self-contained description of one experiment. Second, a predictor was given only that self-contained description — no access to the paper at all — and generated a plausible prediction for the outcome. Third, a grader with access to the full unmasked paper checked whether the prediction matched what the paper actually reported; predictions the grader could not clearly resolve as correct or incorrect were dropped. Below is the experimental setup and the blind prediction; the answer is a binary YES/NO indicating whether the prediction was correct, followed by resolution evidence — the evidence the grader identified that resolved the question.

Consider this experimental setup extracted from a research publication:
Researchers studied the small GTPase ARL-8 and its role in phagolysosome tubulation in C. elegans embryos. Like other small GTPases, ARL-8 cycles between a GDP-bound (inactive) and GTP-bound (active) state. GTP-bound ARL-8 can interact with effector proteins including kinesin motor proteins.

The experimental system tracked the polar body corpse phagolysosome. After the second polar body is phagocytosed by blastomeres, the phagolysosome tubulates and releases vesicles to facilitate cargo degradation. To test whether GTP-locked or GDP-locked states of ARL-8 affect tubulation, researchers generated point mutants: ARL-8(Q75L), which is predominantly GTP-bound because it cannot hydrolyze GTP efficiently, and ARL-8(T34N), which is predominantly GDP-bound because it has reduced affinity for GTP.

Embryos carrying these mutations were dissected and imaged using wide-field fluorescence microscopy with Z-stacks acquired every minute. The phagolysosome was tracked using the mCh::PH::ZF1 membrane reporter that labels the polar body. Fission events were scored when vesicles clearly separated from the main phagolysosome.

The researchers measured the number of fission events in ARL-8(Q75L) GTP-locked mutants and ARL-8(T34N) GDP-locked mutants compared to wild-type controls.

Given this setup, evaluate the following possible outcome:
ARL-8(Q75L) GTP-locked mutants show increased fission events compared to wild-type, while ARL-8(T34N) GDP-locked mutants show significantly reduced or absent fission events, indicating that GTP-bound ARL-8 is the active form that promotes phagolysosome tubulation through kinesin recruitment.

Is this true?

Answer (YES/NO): NO